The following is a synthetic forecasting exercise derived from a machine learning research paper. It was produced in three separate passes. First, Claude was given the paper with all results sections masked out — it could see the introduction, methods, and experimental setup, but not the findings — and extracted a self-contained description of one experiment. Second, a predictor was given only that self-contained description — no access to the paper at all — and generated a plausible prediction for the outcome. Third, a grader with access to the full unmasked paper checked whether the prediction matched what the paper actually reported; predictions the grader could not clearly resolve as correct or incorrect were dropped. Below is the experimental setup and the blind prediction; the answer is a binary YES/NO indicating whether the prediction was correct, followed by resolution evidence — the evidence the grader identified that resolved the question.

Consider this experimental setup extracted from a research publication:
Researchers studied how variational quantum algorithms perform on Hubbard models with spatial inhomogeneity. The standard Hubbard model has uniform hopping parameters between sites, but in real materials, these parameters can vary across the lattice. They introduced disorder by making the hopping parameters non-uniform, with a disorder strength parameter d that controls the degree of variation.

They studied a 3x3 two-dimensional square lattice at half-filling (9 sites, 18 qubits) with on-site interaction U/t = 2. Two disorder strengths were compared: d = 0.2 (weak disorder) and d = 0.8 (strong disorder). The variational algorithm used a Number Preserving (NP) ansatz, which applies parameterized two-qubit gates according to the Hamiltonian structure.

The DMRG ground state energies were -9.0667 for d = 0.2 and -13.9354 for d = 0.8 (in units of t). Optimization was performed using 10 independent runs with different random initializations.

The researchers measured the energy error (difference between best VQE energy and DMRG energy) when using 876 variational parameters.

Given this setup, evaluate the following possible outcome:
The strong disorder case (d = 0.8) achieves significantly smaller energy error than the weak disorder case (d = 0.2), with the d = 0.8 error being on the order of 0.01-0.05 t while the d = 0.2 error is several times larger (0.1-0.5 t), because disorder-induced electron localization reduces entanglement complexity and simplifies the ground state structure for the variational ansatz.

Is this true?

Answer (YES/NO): NO